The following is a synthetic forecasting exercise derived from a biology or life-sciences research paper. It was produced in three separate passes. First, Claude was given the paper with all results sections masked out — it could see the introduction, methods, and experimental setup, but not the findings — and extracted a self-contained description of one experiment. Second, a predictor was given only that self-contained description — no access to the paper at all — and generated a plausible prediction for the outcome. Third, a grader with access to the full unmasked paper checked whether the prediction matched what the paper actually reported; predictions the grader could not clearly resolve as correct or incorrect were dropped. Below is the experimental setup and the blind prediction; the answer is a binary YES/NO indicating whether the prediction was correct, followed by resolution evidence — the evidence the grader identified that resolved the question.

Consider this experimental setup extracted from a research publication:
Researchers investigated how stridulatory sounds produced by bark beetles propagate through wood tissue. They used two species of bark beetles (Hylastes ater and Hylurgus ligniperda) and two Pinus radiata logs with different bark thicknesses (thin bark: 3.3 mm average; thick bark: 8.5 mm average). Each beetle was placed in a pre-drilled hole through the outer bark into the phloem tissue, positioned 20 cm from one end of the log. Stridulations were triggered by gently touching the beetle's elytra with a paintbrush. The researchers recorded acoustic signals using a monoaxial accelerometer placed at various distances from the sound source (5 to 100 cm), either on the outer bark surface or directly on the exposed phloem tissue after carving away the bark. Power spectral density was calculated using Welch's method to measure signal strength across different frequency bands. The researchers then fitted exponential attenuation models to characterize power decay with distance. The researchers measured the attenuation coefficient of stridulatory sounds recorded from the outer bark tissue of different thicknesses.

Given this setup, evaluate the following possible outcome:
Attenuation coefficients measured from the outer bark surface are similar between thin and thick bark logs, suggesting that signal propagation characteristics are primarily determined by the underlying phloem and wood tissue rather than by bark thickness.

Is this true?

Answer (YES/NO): NO